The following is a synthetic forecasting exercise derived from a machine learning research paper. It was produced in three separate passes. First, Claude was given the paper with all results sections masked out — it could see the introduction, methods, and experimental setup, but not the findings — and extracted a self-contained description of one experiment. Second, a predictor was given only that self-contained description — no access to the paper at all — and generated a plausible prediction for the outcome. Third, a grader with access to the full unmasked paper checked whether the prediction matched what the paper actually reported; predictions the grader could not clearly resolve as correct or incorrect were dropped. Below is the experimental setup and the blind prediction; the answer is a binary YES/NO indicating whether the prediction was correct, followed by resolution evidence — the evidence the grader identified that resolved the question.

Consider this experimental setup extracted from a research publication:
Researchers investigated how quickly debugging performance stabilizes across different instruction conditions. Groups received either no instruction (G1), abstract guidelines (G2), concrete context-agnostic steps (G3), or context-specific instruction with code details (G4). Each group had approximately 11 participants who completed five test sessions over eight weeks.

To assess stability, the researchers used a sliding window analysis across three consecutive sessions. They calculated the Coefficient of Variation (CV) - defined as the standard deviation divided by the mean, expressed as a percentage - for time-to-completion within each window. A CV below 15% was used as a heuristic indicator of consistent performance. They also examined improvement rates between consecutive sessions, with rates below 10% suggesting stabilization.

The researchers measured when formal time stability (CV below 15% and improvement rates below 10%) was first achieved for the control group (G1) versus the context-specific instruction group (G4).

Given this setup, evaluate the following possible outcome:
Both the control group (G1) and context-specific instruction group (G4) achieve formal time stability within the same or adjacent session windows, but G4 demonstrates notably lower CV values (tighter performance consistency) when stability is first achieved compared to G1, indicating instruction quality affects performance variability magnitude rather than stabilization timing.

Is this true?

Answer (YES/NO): NO